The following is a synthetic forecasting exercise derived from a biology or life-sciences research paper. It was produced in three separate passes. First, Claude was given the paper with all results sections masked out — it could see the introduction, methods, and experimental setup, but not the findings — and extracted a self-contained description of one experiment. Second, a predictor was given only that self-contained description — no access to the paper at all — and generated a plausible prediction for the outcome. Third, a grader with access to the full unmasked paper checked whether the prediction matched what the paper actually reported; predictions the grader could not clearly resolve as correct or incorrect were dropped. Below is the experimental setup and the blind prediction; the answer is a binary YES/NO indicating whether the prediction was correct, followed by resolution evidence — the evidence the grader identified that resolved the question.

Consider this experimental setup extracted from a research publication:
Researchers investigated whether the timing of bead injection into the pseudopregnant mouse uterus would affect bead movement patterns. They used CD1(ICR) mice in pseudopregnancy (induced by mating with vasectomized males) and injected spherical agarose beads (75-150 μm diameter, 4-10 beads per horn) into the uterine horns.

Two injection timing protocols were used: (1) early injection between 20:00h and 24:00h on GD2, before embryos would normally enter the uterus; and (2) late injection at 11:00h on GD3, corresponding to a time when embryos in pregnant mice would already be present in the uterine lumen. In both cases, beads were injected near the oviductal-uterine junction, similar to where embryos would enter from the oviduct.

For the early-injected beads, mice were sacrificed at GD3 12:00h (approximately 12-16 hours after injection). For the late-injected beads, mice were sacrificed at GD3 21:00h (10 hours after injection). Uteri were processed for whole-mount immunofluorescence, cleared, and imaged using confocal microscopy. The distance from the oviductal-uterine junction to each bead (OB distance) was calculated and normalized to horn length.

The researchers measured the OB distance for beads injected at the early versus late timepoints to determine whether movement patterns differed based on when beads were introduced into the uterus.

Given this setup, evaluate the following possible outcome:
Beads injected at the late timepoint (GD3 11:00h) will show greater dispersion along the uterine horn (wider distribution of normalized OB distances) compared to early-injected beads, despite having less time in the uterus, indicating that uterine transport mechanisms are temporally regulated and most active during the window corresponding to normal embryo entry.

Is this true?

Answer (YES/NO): NO